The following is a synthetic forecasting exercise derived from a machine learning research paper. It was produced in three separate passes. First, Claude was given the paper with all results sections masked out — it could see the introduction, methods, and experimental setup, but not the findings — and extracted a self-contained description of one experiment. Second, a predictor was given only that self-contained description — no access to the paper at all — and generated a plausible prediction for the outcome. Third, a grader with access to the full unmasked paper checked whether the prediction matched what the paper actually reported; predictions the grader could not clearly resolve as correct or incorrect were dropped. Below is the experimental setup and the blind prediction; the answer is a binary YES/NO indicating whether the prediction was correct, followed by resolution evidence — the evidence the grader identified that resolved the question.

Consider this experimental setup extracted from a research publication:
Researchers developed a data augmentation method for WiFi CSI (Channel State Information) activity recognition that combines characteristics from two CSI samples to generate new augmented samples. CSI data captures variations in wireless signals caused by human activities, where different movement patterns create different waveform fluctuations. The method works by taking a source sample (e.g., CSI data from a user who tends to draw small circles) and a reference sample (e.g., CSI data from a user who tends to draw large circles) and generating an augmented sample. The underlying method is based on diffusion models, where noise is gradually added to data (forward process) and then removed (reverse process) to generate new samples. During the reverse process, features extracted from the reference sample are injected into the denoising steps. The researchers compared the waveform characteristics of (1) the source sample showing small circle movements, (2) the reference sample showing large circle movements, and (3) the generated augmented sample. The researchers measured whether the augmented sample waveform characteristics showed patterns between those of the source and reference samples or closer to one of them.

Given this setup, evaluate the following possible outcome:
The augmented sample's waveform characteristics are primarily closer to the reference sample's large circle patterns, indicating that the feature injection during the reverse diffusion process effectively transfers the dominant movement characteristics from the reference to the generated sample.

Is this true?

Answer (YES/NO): NO